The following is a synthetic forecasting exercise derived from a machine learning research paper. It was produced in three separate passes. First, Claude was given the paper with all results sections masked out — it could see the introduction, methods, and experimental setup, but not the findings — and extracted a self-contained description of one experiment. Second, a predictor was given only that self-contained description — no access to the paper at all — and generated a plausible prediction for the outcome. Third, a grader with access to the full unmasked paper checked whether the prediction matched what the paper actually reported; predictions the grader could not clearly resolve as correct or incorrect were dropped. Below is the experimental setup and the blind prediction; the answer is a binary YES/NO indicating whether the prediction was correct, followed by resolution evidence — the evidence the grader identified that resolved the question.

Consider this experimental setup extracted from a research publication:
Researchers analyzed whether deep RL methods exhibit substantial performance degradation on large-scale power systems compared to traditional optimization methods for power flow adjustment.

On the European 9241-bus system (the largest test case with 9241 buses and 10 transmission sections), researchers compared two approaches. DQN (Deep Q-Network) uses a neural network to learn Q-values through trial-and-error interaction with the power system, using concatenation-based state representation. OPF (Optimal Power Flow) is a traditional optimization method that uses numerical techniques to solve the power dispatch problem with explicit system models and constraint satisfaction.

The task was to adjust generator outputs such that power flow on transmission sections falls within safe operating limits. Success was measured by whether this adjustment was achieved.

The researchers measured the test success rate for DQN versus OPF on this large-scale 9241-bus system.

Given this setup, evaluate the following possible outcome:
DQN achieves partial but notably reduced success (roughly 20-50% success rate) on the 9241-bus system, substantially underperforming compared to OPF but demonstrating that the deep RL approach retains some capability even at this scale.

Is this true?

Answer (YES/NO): NO